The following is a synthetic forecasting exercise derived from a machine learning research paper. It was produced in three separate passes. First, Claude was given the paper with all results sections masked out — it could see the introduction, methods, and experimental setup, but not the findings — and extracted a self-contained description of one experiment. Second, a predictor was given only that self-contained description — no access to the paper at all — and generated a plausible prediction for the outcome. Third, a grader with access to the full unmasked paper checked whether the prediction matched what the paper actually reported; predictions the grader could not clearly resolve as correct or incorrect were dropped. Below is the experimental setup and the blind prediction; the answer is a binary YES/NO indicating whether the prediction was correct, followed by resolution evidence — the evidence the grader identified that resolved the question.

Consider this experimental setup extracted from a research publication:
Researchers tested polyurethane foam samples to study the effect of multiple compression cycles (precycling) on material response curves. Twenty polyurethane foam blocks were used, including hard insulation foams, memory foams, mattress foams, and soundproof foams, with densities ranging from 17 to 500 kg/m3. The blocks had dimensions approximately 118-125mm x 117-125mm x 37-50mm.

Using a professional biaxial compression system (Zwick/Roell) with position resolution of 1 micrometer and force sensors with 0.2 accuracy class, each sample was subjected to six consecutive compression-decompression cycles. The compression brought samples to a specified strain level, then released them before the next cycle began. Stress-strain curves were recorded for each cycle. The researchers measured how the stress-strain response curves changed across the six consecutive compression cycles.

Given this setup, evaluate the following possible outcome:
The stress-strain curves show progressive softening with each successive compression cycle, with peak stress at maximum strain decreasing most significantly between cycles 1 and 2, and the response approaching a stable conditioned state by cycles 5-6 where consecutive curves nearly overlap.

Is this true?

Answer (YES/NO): NO